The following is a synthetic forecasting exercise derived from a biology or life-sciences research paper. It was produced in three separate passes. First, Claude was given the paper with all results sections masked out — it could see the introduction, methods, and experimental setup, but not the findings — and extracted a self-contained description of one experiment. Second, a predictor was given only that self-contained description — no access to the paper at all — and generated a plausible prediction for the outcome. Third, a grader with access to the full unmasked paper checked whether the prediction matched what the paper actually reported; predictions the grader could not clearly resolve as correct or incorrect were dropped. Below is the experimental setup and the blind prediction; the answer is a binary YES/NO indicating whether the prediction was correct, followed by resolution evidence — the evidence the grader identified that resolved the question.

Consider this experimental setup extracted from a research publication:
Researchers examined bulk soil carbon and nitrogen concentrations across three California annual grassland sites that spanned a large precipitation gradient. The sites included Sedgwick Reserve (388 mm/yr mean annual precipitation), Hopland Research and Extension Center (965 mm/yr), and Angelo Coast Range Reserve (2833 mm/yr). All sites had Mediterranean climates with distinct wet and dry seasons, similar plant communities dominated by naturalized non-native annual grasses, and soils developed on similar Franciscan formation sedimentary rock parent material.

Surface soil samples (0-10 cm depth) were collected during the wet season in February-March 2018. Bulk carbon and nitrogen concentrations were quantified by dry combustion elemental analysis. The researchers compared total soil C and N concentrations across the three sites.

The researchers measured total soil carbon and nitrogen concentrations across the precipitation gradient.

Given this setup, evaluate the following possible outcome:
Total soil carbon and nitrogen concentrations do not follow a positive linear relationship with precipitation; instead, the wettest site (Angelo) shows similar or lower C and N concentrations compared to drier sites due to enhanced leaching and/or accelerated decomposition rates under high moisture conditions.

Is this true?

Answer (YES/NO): YES